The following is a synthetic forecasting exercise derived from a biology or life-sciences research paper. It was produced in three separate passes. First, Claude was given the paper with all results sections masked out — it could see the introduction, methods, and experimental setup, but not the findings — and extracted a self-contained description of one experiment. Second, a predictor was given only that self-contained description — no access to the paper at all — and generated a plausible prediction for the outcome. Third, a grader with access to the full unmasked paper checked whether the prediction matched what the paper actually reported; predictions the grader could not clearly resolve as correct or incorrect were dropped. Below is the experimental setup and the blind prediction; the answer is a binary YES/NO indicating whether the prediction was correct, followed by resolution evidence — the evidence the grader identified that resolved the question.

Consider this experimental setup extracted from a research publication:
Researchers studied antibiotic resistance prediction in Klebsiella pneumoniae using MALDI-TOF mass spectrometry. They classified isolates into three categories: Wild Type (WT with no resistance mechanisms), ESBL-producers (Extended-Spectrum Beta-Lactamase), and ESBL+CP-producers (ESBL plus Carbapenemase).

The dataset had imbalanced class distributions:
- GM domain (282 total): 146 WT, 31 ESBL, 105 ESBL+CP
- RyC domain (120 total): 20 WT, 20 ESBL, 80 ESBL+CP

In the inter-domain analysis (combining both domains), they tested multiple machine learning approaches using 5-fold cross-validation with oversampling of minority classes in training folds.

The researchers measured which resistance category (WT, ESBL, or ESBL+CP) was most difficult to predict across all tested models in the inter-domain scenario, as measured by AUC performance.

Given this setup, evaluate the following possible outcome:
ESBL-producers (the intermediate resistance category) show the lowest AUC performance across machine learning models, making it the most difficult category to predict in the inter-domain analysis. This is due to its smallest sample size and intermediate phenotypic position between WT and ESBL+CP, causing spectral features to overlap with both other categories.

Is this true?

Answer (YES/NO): YES